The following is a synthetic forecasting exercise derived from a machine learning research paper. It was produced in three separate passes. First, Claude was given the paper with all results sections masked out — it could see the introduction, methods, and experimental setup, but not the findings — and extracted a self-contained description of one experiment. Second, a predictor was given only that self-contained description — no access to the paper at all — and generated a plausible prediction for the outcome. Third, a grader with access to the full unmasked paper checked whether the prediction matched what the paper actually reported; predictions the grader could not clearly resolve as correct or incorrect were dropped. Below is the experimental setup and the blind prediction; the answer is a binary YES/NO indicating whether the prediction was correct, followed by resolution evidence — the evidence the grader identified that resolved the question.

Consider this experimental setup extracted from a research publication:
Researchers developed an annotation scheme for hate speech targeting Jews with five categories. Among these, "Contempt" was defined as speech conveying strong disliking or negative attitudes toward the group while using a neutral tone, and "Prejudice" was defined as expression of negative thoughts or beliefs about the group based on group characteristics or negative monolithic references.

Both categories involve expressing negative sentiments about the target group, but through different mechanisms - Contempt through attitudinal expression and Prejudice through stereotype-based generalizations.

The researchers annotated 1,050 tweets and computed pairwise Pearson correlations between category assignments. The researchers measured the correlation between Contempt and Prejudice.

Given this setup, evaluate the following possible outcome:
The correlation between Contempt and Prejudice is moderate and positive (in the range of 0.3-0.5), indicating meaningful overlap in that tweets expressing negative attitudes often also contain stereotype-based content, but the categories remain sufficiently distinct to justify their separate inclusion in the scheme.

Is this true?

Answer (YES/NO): NO